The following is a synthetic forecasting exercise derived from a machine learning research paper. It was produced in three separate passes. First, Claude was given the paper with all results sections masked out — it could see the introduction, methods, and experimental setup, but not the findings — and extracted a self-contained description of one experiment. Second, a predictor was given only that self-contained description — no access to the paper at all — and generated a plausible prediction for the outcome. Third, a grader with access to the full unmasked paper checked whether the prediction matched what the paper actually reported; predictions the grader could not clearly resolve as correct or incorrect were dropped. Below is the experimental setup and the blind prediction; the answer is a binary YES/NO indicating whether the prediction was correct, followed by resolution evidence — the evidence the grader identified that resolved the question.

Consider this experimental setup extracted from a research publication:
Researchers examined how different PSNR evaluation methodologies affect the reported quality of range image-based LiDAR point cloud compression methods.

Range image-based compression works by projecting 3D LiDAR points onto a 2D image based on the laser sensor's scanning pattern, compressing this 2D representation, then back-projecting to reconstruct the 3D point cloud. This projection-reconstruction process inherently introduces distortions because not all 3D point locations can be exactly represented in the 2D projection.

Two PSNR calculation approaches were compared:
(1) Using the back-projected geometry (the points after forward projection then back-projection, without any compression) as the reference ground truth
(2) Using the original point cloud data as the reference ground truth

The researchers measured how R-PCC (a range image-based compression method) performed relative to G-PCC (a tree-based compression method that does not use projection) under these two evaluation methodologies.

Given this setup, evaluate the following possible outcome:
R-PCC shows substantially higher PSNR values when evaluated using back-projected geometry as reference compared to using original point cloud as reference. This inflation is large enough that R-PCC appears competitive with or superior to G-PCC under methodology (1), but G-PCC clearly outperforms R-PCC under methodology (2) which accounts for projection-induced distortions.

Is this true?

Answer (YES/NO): YES